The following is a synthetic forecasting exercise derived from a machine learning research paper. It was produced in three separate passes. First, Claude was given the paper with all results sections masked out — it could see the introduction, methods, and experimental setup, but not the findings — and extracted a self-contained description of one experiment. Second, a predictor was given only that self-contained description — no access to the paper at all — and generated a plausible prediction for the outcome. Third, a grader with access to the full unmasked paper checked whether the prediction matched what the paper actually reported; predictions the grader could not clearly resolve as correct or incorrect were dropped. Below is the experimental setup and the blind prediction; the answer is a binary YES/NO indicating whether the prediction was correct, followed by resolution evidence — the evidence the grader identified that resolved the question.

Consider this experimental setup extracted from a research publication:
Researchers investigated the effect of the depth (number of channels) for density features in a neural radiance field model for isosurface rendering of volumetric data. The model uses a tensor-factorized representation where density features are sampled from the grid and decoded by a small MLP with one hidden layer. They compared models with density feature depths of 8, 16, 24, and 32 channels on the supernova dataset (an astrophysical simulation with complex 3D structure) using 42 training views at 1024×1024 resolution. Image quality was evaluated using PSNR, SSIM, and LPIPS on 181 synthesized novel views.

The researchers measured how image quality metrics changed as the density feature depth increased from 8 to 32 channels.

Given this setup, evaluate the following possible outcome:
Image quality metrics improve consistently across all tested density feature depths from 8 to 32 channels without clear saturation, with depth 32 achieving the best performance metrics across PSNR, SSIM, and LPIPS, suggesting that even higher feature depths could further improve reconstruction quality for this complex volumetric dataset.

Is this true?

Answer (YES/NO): NO